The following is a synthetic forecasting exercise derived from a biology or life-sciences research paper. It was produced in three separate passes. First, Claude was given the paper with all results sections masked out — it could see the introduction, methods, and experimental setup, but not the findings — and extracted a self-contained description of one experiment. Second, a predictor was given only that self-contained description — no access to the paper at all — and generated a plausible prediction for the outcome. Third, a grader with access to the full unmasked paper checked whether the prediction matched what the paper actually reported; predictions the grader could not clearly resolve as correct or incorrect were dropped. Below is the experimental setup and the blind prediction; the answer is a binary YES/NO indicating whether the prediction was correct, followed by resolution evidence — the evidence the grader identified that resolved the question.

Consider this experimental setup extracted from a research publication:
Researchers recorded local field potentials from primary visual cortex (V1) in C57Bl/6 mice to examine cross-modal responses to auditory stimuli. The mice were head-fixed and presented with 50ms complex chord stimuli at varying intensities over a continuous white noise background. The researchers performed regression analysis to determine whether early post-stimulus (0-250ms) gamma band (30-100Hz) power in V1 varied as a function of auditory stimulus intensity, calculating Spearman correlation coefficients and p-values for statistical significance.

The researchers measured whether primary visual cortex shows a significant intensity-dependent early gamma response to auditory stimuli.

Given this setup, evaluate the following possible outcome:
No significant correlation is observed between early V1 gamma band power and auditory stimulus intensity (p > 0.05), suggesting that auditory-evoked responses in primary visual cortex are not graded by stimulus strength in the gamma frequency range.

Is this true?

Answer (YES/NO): NO